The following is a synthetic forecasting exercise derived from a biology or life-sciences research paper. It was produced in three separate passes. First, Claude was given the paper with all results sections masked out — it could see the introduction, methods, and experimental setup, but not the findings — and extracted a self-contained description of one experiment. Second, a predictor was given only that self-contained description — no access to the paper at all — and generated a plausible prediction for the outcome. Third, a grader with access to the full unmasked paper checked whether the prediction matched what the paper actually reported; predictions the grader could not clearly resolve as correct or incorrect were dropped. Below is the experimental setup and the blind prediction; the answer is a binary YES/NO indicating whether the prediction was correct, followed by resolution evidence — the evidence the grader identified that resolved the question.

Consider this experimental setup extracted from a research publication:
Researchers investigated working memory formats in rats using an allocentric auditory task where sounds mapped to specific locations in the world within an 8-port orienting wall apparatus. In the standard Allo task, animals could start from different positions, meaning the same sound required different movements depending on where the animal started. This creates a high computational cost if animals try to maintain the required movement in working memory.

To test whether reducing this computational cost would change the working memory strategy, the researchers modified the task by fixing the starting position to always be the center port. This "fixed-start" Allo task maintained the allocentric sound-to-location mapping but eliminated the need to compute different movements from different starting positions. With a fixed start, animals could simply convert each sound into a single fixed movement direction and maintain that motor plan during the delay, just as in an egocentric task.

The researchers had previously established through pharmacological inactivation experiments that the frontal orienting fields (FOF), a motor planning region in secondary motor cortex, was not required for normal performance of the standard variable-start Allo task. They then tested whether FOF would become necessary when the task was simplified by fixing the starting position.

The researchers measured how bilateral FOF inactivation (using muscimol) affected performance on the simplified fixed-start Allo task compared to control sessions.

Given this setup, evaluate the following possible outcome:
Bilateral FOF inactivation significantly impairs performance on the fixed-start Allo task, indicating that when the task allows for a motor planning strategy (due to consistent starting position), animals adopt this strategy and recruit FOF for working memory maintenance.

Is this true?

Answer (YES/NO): YES